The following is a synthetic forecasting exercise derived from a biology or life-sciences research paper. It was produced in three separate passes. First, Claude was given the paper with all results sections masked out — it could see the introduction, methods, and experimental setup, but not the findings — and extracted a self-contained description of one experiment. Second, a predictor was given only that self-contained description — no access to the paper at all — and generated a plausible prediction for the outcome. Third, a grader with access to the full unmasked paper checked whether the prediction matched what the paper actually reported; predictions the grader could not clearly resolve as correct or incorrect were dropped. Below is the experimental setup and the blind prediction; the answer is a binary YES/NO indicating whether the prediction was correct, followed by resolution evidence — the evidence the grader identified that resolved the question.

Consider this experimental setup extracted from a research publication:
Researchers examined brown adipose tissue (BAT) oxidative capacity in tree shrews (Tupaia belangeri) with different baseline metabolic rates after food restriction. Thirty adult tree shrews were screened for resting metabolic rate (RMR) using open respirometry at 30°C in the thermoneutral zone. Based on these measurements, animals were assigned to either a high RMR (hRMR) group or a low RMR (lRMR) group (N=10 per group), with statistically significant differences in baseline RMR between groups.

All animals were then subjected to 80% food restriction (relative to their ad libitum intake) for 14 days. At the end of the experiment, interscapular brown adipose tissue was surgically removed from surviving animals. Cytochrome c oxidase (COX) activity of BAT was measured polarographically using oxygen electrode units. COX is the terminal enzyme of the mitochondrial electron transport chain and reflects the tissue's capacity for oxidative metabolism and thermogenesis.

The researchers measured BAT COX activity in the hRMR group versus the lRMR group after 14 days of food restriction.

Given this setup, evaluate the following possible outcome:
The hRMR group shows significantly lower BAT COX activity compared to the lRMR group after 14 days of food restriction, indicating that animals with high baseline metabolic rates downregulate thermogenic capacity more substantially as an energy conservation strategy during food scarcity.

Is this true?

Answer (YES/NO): NO